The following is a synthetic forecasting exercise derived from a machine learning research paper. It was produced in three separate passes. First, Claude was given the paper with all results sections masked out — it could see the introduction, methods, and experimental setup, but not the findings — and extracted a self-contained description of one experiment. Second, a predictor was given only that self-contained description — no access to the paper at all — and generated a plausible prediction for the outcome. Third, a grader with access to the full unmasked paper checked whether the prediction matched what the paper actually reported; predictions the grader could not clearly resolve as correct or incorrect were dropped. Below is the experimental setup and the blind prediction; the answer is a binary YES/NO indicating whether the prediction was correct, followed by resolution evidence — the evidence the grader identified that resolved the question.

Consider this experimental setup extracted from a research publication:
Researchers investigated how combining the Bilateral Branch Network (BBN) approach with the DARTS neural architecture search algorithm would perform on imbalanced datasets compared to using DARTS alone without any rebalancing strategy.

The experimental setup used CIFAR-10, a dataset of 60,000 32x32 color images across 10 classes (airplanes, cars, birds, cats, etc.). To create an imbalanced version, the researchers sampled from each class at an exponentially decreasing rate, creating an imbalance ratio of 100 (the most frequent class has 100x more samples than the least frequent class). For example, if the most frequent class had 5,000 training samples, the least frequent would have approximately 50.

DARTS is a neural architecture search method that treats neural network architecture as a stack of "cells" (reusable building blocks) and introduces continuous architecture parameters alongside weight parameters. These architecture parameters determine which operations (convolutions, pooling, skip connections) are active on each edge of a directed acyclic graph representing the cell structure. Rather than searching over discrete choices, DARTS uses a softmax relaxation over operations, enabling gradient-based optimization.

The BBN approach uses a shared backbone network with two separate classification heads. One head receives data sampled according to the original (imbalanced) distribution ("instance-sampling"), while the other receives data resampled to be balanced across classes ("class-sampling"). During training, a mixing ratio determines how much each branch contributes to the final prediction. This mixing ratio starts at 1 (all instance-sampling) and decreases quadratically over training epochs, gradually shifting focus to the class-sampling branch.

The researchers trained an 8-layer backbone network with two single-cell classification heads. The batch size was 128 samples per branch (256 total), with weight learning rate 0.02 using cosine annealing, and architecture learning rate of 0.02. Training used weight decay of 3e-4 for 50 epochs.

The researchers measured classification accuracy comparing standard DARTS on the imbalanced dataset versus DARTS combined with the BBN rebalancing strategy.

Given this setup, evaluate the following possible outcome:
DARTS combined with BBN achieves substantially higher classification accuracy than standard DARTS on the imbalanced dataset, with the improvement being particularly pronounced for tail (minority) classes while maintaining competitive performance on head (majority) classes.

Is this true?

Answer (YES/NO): NO